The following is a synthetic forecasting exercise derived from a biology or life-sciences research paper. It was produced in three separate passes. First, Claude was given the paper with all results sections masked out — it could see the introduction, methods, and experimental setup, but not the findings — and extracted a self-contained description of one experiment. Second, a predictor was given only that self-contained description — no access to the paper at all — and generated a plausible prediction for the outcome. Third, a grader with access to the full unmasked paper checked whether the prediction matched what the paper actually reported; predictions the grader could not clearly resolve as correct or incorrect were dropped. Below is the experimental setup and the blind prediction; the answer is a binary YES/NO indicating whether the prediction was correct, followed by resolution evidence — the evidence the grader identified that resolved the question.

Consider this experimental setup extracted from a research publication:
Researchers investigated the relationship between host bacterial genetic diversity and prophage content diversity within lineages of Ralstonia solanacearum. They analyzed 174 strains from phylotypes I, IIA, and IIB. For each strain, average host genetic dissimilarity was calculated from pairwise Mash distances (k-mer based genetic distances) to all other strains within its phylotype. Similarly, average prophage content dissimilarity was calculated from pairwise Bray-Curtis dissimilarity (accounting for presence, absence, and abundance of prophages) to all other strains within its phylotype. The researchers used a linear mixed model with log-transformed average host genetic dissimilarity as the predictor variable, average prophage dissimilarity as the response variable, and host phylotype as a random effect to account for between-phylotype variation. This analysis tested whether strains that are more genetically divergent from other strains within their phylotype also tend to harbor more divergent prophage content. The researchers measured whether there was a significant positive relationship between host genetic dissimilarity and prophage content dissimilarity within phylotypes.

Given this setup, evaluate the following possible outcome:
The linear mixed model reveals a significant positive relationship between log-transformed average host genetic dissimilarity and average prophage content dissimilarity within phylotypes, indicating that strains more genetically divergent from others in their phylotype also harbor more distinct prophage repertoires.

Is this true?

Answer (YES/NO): YES